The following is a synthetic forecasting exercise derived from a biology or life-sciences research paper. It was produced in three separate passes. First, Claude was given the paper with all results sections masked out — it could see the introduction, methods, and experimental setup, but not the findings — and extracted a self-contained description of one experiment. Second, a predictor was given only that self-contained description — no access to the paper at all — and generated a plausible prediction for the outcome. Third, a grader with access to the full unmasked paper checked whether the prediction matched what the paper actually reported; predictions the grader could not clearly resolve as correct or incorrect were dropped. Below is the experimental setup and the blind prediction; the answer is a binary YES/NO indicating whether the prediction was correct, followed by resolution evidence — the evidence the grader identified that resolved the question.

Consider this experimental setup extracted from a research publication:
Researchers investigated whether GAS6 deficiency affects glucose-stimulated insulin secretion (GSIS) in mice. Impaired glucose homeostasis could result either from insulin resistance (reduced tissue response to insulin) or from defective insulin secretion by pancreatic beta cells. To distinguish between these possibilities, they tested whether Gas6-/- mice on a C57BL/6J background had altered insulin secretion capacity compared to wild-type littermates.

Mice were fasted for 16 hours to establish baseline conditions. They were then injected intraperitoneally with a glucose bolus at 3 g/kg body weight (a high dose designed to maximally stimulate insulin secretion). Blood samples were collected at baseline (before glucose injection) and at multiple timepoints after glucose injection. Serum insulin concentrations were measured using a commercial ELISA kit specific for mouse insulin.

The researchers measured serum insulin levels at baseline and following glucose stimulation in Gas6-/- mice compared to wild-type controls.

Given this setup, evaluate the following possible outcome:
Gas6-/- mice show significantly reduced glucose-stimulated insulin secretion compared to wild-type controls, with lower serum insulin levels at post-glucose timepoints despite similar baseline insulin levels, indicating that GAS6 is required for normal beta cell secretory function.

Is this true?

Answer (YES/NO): NO